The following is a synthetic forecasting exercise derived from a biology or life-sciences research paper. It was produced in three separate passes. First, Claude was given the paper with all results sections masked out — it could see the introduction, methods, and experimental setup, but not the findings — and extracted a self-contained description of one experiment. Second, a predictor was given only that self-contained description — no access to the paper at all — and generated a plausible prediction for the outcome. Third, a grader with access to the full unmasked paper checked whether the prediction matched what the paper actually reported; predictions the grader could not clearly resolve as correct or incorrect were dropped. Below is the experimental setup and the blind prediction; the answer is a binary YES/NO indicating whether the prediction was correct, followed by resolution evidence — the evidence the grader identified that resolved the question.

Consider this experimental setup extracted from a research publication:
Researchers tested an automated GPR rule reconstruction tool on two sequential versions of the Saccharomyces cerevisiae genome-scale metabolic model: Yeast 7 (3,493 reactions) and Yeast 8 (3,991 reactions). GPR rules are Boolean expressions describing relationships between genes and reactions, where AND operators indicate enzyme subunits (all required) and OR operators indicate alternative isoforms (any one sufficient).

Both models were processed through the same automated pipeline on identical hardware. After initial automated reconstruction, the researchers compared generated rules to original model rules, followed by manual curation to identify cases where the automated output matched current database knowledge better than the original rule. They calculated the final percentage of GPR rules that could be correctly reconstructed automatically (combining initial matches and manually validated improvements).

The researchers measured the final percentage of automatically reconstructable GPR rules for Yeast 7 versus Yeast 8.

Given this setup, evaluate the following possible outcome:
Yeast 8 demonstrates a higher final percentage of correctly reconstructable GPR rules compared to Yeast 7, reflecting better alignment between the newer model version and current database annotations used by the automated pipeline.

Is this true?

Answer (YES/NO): YES